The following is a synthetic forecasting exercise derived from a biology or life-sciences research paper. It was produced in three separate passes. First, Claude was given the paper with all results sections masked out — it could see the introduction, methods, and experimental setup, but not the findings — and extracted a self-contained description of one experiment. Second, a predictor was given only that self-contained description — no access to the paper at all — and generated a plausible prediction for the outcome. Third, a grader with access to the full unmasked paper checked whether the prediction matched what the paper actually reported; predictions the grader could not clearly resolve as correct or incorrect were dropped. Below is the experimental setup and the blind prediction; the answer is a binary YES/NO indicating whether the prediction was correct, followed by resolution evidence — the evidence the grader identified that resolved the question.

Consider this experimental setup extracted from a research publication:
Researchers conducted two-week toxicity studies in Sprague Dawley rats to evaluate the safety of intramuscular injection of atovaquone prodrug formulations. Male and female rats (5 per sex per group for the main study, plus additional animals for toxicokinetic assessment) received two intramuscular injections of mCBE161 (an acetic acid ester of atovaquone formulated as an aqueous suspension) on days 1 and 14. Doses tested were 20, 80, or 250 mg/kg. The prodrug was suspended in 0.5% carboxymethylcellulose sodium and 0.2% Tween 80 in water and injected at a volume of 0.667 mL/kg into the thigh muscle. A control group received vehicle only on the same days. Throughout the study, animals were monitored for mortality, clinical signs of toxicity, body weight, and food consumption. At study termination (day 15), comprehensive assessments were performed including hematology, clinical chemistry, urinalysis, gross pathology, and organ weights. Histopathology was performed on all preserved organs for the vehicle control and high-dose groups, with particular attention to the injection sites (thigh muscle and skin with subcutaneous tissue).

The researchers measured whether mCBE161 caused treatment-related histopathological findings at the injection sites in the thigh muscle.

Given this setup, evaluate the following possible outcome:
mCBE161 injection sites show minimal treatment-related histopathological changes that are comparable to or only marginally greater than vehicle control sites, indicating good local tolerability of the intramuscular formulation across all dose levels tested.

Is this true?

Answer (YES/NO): NO